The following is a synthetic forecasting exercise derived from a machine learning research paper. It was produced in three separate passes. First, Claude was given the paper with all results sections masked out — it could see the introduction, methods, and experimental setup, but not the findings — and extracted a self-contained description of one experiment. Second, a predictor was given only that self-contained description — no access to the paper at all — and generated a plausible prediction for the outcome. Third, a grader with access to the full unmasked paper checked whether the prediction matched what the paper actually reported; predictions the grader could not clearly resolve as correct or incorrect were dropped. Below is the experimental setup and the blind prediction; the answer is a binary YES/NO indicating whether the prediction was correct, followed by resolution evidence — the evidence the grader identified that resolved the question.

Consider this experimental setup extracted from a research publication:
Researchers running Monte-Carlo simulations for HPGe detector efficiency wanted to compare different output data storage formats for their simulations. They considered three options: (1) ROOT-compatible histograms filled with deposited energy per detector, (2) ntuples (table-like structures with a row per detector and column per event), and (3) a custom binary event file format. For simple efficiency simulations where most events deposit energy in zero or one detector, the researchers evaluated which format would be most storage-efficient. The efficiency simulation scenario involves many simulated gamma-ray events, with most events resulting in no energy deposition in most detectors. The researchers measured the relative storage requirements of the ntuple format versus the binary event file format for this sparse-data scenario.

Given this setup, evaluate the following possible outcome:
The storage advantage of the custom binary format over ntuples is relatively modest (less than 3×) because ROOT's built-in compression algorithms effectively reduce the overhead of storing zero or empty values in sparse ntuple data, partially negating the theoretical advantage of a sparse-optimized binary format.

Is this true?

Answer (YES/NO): NO